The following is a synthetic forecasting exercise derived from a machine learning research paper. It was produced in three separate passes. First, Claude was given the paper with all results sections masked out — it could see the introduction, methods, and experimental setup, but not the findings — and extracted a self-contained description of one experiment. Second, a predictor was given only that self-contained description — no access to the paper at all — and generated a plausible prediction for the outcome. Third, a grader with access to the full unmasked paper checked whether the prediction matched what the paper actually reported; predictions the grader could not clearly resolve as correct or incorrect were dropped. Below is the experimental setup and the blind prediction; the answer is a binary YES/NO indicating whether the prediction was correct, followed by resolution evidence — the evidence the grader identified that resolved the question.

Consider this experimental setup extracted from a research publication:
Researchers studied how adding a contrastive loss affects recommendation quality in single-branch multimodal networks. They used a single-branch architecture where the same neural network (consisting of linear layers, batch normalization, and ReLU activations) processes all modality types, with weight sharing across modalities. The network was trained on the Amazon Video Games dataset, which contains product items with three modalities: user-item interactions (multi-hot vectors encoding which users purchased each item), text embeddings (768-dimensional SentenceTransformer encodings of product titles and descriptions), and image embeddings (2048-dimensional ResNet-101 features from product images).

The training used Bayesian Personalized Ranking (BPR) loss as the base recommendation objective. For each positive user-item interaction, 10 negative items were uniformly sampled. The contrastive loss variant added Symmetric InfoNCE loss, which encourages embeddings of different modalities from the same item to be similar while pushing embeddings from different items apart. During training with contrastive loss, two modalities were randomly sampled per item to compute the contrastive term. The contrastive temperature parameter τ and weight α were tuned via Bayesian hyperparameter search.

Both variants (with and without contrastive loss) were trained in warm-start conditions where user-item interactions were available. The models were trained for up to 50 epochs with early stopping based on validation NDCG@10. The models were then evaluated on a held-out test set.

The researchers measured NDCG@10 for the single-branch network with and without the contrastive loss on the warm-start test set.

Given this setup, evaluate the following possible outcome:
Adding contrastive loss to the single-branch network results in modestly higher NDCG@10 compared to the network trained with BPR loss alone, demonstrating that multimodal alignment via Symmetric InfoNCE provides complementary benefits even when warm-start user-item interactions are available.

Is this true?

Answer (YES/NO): YES